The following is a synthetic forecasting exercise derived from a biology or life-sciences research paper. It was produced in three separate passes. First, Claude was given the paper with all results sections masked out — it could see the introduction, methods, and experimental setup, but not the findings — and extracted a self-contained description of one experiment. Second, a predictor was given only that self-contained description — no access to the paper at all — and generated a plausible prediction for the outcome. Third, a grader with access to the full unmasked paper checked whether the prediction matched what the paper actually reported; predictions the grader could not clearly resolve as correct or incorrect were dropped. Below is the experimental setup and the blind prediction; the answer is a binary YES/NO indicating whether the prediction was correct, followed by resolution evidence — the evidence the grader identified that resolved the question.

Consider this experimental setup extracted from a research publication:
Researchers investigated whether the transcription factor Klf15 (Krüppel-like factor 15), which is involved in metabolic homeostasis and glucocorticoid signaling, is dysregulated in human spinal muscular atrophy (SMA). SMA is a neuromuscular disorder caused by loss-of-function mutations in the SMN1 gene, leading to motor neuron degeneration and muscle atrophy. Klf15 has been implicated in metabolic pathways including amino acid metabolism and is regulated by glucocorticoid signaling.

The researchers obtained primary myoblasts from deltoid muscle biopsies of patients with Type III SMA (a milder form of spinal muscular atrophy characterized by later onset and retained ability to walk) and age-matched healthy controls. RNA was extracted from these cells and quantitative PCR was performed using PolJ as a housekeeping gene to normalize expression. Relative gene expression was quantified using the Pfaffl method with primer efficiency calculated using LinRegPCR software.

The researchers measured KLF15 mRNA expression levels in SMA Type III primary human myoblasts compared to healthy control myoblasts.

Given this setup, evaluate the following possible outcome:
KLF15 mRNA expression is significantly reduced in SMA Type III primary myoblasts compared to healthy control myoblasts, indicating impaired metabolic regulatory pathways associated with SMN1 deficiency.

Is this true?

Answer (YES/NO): NO